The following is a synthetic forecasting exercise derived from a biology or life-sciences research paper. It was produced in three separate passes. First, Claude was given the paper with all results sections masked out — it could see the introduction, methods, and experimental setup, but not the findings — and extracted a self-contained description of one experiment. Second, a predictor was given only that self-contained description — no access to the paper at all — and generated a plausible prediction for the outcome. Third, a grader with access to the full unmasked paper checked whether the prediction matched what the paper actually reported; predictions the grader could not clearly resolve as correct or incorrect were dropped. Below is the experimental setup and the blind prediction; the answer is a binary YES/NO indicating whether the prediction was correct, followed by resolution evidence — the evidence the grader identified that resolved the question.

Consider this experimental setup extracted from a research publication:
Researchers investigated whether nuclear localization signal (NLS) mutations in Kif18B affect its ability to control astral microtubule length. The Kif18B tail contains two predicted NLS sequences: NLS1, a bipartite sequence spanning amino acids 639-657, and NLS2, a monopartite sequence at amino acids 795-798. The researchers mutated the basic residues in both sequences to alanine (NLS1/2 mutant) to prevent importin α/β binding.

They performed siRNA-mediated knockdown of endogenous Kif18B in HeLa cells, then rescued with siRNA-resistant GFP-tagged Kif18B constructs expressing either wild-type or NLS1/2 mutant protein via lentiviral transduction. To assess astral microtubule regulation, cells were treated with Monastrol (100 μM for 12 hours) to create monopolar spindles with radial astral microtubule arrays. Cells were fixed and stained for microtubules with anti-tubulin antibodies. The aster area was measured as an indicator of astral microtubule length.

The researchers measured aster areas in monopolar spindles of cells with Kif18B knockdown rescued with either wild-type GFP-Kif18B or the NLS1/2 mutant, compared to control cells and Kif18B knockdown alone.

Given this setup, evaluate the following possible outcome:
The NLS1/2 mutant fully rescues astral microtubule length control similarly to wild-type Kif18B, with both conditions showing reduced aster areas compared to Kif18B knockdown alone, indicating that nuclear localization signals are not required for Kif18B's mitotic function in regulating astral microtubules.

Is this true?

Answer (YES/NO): YES